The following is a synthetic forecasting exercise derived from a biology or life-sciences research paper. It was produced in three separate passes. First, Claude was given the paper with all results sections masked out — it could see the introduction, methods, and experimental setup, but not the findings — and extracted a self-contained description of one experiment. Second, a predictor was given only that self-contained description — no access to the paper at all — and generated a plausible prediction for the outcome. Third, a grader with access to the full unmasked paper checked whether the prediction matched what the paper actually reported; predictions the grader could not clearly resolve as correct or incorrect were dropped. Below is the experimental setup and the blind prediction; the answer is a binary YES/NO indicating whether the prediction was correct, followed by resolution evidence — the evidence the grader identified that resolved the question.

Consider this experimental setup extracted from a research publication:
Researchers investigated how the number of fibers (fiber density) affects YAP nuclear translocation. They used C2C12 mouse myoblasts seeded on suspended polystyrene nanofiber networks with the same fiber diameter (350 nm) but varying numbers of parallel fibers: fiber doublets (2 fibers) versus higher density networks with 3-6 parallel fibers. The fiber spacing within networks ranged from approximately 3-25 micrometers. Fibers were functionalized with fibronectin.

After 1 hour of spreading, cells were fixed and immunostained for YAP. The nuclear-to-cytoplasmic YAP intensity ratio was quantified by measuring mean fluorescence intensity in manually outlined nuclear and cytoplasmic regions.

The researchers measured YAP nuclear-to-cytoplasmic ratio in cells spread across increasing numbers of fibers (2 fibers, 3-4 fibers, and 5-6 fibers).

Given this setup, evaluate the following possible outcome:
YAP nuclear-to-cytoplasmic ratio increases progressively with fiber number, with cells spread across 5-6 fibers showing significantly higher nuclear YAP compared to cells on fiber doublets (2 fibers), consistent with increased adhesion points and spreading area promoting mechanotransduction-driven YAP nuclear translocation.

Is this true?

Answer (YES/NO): YES